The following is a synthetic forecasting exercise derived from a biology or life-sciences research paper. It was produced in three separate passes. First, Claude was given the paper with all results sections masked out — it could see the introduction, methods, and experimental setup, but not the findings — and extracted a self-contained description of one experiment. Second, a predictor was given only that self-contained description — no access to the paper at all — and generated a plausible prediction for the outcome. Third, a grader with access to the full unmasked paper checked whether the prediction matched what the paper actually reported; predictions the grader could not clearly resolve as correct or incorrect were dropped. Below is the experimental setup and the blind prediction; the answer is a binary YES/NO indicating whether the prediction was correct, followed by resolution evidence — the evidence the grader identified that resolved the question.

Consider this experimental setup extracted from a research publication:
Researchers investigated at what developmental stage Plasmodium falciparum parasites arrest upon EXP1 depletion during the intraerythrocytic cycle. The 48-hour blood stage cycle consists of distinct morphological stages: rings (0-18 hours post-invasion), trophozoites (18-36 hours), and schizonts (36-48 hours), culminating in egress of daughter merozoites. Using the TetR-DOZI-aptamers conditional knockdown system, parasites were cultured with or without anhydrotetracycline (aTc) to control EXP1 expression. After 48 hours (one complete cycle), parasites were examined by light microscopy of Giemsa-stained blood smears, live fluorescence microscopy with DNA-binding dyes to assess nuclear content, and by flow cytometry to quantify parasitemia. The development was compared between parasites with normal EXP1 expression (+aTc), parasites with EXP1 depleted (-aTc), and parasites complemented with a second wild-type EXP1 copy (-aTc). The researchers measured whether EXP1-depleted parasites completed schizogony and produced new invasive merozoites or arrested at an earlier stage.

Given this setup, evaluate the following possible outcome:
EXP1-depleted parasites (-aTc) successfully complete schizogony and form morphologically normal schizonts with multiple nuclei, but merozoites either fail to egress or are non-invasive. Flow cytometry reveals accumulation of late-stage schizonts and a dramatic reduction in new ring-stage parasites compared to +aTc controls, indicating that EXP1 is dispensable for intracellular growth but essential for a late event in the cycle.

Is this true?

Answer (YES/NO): NO